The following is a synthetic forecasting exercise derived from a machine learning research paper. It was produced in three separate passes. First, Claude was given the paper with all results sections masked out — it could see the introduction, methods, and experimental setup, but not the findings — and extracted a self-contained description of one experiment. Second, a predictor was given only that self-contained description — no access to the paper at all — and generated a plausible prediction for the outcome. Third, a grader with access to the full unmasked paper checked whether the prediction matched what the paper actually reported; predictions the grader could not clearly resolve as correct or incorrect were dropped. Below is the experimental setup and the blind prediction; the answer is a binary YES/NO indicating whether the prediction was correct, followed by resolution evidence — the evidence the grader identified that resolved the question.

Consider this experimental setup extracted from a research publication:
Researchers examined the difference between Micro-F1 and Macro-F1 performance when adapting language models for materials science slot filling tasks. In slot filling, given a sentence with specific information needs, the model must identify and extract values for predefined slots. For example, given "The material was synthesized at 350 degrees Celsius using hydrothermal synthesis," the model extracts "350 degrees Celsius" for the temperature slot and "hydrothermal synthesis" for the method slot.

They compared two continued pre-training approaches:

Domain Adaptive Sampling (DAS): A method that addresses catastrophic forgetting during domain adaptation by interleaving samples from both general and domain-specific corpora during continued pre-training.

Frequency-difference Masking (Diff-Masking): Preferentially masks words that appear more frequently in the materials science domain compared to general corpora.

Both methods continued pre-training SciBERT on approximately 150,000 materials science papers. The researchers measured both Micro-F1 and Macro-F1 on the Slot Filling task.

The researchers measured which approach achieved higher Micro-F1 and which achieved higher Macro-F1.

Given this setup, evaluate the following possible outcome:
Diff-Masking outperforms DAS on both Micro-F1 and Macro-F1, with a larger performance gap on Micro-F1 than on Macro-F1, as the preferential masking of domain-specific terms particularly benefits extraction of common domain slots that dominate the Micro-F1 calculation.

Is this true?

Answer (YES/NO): NO